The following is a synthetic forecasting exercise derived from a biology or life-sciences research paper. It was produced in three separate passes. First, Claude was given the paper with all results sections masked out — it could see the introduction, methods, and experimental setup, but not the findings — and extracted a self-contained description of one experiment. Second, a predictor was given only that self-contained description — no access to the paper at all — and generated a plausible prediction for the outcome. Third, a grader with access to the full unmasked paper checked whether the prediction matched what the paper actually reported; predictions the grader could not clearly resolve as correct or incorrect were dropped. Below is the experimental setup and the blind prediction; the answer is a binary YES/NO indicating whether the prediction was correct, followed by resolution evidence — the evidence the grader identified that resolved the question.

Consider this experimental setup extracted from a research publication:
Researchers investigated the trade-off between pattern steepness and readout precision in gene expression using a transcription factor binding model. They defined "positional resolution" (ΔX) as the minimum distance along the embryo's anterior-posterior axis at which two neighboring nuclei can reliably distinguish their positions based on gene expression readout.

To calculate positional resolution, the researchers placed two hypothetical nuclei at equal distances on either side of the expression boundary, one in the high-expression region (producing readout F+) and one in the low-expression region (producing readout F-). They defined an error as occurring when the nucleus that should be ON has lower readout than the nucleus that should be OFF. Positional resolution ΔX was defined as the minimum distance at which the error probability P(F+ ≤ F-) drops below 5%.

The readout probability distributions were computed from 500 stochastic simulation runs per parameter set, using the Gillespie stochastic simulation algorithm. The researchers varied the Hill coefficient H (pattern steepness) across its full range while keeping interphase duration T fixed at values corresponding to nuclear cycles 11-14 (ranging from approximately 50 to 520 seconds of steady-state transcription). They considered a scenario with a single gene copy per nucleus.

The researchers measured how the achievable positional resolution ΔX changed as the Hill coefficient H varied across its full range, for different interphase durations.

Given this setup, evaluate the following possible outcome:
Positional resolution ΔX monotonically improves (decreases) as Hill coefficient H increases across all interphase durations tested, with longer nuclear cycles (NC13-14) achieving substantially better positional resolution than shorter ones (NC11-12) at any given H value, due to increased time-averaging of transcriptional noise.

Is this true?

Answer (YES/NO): NO